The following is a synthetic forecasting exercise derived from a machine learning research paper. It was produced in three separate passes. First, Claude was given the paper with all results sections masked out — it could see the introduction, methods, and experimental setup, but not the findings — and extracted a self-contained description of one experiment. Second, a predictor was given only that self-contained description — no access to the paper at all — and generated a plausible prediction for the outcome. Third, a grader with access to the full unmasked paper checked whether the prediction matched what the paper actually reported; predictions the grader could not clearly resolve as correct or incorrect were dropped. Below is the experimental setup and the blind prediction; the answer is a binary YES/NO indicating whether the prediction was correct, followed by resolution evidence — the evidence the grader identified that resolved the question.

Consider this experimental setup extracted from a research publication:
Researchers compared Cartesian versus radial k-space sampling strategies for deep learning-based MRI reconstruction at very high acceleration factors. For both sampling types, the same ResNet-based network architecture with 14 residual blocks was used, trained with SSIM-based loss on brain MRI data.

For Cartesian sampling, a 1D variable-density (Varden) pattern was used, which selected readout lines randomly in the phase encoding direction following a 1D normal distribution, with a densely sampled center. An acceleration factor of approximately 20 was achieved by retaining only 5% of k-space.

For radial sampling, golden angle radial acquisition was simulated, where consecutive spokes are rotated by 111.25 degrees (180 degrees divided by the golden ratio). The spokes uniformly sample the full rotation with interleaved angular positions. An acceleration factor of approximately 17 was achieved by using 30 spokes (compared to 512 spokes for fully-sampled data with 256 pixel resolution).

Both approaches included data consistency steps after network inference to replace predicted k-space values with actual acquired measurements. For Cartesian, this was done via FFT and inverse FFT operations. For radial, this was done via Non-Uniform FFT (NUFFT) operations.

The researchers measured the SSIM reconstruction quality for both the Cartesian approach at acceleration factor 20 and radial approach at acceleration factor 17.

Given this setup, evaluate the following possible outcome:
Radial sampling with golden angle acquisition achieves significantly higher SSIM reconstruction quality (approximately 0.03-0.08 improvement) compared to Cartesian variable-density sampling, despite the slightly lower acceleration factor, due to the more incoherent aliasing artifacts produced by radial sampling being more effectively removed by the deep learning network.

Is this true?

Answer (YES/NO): YES